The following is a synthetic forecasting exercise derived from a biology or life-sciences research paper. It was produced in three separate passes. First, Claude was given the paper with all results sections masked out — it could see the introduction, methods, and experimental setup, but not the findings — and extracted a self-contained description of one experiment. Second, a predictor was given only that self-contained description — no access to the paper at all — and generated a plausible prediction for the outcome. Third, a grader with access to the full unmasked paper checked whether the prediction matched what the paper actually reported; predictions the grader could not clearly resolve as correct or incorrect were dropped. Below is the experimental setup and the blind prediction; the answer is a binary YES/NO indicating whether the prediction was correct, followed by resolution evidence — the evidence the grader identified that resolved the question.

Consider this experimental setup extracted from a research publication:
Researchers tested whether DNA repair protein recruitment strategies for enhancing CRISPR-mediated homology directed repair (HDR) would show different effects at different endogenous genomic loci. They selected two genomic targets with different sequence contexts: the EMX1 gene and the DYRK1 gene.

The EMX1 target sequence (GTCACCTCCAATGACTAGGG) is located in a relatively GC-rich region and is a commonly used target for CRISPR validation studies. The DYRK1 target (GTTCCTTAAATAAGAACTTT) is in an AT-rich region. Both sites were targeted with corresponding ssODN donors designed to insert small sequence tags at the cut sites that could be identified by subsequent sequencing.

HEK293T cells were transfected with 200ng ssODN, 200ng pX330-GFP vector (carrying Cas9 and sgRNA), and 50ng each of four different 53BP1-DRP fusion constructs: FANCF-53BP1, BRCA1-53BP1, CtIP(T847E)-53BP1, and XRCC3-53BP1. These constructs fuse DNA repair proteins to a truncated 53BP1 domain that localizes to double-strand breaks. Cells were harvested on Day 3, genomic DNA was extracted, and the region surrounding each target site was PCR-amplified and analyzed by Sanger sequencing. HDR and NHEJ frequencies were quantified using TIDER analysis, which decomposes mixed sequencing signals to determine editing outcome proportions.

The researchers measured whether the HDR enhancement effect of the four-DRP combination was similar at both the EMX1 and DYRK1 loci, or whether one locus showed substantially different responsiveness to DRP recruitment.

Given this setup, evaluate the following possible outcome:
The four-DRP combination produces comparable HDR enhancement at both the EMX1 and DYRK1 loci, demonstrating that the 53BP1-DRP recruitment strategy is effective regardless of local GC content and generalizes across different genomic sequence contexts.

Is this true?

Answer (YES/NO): NO